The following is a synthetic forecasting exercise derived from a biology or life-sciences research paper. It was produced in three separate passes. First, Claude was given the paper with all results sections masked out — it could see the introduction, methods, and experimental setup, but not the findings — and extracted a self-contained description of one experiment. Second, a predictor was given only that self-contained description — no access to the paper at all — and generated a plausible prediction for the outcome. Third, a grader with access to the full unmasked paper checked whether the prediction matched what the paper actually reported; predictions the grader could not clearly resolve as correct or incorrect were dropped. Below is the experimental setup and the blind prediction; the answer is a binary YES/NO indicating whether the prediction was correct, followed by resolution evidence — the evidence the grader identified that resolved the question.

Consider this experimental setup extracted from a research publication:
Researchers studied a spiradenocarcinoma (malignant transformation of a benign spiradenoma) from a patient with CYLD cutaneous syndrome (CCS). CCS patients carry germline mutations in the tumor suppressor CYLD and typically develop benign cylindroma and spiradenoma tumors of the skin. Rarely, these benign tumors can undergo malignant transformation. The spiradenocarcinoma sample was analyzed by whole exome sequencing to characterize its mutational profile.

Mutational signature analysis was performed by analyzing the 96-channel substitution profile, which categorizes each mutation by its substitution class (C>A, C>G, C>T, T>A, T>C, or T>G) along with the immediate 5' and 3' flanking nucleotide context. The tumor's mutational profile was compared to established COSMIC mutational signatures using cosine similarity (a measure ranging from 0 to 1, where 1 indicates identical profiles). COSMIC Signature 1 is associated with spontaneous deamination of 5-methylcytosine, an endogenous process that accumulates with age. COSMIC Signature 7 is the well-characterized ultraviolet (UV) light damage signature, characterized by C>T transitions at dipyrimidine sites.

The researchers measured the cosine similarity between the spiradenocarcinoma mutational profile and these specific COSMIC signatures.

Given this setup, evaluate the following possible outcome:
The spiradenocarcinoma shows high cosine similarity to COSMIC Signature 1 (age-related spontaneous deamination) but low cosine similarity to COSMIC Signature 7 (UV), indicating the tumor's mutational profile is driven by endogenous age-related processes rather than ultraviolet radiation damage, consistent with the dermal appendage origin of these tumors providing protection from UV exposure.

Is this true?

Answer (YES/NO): NO